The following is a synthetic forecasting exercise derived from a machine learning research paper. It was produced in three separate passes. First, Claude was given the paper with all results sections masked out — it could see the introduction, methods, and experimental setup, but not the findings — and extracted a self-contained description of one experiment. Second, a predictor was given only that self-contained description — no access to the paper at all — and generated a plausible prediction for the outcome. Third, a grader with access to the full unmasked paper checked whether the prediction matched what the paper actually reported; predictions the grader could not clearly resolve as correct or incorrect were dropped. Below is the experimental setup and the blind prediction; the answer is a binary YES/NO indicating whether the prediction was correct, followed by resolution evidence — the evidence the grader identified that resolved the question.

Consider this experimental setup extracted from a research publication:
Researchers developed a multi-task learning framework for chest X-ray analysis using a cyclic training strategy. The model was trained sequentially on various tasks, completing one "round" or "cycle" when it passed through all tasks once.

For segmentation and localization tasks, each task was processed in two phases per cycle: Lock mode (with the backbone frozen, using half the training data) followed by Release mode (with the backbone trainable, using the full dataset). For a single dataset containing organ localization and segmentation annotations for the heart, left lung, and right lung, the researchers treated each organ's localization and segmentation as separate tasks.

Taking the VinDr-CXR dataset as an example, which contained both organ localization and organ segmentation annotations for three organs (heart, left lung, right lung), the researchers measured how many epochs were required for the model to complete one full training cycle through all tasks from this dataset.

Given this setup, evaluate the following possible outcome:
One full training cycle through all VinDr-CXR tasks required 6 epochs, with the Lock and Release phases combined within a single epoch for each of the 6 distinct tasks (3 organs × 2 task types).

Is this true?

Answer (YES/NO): NO